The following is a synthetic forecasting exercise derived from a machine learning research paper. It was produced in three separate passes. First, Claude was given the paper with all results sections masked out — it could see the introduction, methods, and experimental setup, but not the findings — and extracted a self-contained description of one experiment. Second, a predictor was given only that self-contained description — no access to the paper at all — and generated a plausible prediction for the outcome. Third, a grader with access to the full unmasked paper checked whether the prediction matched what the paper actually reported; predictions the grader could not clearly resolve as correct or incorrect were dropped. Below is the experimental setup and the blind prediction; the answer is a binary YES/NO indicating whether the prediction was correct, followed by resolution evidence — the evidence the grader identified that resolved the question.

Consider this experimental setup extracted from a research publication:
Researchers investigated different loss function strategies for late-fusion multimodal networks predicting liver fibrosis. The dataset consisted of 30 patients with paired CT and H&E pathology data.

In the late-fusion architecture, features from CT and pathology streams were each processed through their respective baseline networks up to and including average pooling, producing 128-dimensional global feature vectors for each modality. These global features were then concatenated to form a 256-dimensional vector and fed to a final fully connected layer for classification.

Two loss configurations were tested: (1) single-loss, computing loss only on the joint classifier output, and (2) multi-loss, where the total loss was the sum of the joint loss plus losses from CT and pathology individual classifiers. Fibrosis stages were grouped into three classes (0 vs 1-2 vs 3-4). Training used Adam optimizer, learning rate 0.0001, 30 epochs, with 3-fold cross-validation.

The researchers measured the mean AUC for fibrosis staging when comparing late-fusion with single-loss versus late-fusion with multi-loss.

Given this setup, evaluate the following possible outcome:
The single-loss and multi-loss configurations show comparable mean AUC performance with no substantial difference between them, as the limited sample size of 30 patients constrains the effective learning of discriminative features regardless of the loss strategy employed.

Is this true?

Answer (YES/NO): NO